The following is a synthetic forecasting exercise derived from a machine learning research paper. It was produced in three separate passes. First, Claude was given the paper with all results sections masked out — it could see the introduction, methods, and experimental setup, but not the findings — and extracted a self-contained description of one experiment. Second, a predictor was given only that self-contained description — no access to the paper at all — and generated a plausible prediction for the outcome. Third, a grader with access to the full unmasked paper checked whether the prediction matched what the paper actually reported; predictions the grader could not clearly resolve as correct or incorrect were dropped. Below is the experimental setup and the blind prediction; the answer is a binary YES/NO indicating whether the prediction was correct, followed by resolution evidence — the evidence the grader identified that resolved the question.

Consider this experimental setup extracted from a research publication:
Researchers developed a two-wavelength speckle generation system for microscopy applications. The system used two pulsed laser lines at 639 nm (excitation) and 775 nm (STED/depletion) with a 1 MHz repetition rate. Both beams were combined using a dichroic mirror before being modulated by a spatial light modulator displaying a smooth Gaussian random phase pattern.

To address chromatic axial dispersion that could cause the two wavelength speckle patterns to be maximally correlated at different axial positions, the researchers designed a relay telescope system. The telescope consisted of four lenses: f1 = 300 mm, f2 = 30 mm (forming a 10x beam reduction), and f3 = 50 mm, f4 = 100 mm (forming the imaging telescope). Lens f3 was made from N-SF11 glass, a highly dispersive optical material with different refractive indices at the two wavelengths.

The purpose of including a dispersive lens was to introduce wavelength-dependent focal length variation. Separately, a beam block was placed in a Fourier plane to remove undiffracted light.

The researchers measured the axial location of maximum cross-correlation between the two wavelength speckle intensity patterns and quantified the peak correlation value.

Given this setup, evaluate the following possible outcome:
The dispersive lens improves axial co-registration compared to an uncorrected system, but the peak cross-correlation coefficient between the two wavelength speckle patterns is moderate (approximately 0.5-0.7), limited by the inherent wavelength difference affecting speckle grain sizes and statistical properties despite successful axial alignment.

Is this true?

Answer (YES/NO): NO